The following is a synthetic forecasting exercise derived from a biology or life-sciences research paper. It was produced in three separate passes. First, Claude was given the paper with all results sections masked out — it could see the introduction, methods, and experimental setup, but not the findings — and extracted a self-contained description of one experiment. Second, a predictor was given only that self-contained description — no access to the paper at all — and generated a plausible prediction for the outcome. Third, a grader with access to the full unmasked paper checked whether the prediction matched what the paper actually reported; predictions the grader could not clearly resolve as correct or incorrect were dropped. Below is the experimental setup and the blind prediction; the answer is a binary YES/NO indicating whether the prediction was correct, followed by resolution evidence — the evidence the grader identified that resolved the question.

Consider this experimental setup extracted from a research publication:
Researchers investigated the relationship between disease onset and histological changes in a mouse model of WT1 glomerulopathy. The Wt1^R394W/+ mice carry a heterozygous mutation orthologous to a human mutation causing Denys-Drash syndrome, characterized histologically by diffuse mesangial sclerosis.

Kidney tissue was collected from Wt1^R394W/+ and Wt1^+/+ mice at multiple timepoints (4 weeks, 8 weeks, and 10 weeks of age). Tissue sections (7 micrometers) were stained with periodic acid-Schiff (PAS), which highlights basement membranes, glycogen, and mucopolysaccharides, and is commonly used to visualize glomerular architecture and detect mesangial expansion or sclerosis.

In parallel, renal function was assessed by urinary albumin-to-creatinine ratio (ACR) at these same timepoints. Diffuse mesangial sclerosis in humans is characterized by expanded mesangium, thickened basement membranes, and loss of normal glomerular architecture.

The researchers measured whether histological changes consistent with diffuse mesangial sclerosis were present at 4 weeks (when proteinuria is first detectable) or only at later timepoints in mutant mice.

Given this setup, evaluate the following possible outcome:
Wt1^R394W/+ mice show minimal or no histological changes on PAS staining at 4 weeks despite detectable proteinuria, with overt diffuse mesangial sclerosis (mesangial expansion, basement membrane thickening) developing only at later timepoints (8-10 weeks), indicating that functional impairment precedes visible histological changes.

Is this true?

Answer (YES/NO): YES